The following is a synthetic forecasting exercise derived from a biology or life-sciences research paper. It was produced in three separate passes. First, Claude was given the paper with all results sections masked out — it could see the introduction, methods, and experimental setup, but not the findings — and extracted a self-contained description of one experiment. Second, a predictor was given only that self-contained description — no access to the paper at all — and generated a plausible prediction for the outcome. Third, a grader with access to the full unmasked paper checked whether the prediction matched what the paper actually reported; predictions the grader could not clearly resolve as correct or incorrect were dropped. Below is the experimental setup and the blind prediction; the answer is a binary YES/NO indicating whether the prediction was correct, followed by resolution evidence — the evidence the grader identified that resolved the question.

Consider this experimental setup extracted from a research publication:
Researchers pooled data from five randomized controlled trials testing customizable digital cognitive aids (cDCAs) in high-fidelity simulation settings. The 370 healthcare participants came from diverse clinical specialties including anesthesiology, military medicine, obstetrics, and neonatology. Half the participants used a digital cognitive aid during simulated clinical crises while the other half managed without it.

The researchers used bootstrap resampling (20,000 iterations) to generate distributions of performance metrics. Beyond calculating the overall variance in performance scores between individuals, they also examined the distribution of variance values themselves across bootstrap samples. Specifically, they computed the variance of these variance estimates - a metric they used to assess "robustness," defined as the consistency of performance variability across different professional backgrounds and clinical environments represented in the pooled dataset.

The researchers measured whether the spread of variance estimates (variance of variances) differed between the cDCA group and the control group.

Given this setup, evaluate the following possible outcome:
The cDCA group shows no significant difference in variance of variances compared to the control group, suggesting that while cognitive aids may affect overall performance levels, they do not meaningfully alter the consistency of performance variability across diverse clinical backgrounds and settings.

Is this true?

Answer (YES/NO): NO